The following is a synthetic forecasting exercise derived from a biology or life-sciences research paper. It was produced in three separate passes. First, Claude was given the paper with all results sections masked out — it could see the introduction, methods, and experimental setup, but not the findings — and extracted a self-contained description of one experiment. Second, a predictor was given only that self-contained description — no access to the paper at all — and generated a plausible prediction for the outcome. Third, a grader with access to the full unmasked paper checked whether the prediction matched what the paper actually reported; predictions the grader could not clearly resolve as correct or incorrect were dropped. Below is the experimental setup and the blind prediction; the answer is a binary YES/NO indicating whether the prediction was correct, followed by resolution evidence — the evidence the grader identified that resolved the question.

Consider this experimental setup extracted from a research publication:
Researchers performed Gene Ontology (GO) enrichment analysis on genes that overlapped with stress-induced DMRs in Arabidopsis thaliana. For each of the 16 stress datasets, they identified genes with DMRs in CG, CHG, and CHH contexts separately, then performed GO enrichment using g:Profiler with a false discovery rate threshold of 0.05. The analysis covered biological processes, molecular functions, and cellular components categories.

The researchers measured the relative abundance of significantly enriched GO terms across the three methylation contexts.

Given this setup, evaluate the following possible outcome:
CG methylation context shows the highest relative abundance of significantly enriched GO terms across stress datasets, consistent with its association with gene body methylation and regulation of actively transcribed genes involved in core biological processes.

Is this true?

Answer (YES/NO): YES